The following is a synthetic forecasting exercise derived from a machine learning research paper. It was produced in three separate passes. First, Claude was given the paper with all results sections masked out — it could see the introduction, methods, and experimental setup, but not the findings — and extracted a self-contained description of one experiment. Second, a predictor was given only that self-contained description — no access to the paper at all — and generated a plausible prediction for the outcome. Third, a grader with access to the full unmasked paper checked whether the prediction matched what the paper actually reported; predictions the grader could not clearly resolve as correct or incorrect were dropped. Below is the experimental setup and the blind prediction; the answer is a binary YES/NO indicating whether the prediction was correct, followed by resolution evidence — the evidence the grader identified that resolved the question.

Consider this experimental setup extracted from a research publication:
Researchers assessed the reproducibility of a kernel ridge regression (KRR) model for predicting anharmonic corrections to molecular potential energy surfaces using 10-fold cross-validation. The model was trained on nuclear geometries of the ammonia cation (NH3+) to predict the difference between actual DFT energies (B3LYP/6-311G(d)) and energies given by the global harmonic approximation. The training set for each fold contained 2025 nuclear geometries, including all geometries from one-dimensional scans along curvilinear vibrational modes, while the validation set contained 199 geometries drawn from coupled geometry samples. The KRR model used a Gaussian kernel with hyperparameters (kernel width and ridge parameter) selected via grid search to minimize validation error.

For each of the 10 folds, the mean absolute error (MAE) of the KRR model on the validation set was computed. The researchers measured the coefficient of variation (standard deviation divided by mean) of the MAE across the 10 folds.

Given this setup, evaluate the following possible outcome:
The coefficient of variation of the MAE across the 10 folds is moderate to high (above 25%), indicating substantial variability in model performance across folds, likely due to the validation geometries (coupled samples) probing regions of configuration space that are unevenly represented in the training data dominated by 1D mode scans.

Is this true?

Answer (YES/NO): NO